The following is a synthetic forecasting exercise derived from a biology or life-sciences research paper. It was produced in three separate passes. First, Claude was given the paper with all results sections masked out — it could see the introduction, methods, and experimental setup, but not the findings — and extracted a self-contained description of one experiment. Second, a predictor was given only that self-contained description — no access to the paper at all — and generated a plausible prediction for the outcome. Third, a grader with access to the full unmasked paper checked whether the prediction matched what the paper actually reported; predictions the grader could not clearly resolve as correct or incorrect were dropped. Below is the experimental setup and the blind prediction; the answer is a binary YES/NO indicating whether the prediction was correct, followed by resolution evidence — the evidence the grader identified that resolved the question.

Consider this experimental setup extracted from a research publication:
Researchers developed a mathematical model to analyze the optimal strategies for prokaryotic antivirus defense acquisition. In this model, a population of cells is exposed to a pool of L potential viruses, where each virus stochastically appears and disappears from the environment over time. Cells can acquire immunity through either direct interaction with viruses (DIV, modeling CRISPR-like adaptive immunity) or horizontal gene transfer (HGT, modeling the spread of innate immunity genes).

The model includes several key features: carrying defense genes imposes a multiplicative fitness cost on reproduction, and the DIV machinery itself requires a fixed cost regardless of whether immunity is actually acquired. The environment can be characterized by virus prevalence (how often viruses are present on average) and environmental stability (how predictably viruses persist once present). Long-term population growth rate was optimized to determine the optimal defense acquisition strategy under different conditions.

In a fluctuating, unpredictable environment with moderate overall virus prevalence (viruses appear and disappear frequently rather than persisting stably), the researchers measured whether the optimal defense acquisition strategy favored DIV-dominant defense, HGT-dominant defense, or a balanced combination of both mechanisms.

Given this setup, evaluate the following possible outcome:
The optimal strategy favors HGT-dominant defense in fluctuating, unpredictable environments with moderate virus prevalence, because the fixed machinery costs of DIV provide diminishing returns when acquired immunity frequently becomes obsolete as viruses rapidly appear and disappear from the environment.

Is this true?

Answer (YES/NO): YES